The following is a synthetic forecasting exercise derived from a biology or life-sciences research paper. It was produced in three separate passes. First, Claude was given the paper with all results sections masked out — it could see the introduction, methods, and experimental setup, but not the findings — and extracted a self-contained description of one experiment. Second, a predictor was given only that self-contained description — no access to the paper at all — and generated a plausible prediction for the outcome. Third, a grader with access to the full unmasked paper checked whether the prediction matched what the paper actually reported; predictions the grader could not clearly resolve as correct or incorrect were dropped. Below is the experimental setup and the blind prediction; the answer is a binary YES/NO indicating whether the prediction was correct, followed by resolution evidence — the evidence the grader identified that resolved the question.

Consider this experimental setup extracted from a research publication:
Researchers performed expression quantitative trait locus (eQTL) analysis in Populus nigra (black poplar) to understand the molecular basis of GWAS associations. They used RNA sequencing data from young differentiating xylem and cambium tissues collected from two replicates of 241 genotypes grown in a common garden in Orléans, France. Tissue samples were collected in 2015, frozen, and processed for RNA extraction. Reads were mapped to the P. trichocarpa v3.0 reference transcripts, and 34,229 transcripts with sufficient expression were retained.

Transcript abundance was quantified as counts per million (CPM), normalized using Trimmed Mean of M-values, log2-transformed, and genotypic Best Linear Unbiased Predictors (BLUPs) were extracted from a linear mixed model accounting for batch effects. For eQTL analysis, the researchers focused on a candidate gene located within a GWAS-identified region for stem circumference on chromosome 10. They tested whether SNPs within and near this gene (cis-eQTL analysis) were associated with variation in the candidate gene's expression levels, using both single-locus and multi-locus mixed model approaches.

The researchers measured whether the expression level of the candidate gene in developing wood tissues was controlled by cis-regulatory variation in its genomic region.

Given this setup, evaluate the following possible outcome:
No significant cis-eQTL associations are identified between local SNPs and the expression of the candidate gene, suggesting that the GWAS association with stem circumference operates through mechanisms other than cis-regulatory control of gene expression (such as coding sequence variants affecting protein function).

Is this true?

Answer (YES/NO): NO